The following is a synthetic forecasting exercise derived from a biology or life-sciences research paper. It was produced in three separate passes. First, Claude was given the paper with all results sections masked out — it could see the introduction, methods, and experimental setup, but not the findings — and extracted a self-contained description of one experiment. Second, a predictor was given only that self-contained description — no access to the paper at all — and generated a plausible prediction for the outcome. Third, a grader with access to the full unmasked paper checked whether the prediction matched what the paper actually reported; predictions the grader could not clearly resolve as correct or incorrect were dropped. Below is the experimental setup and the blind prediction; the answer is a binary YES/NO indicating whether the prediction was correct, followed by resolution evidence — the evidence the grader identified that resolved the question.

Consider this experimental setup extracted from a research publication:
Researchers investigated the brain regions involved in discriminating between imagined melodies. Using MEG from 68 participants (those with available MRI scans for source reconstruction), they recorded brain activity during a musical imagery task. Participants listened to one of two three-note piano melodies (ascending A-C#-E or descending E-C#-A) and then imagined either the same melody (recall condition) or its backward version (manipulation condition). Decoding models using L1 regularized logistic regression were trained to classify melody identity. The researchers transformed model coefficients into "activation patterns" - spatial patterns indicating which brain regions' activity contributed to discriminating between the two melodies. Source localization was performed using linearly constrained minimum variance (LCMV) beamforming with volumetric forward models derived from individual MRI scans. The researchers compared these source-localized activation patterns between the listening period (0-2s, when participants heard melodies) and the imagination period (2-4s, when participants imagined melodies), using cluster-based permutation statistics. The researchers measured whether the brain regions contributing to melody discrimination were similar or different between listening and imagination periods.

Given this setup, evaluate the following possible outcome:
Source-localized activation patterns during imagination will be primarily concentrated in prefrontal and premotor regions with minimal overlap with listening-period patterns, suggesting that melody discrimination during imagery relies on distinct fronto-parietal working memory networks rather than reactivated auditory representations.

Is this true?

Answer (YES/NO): NO